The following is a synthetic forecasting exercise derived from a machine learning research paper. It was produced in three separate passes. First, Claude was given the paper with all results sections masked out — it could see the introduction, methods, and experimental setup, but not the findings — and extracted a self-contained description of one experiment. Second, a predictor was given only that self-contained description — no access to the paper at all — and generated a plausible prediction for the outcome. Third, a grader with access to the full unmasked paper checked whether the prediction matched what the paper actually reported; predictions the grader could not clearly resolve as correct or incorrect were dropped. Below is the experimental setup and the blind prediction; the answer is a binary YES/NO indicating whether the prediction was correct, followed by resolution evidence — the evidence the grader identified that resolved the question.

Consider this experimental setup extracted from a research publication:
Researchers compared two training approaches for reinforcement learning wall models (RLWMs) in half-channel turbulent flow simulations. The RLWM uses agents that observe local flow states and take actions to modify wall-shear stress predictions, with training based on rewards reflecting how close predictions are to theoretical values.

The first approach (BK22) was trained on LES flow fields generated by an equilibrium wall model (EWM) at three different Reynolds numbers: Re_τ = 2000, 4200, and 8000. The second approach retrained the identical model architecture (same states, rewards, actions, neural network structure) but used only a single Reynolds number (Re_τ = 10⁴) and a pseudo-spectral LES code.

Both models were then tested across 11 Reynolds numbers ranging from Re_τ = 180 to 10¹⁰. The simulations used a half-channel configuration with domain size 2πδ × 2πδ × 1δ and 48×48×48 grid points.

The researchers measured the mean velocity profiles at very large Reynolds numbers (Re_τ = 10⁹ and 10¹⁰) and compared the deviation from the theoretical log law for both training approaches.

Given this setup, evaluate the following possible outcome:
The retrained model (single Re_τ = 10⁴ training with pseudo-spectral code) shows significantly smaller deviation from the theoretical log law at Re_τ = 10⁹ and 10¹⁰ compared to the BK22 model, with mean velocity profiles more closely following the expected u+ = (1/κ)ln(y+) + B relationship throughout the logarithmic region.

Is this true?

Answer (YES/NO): NO